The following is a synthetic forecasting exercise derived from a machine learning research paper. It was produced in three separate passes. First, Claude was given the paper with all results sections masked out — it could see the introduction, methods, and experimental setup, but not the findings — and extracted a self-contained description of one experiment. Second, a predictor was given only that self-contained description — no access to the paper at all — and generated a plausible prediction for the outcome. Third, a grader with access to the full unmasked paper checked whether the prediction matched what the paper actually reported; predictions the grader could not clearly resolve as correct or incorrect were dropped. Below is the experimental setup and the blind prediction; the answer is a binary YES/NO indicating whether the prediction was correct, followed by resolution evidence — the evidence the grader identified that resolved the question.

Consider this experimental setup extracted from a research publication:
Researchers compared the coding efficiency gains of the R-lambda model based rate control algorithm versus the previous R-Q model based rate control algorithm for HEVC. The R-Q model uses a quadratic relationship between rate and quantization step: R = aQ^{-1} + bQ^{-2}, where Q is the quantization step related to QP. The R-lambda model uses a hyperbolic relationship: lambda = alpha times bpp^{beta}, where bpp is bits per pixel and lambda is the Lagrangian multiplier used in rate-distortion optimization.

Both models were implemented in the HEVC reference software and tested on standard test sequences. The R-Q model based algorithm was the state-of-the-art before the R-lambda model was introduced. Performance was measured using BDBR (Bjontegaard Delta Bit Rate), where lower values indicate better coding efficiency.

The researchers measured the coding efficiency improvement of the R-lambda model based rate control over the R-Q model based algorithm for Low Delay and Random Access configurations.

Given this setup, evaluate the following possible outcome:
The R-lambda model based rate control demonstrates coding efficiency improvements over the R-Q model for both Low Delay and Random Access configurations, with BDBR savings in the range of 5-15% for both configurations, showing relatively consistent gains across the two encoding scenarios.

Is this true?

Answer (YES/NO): NO